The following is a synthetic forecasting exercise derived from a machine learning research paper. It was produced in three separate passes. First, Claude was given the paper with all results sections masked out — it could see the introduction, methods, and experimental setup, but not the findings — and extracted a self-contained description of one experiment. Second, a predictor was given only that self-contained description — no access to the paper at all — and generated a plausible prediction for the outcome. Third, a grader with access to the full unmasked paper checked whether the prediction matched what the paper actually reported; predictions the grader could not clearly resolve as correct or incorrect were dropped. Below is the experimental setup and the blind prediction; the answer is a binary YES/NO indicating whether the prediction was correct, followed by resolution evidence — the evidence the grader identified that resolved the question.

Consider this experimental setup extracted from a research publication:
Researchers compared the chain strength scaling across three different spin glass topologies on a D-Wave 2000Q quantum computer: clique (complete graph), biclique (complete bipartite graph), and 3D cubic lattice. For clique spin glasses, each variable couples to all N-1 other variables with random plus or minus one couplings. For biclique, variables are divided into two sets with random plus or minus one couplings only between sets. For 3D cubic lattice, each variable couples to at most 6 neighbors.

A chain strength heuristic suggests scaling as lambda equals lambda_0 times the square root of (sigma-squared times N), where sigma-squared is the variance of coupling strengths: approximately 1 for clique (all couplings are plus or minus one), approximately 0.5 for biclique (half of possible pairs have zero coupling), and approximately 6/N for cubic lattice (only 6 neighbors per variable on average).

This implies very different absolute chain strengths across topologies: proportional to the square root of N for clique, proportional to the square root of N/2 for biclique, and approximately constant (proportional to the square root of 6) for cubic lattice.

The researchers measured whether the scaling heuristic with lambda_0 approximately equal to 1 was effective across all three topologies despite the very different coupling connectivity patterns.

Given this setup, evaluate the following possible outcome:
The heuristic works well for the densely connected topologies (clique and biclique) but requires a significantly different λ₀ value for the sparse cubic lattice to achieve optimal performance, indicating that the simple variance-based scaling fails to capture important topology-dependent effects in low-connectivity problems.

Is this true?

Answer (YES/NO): NO